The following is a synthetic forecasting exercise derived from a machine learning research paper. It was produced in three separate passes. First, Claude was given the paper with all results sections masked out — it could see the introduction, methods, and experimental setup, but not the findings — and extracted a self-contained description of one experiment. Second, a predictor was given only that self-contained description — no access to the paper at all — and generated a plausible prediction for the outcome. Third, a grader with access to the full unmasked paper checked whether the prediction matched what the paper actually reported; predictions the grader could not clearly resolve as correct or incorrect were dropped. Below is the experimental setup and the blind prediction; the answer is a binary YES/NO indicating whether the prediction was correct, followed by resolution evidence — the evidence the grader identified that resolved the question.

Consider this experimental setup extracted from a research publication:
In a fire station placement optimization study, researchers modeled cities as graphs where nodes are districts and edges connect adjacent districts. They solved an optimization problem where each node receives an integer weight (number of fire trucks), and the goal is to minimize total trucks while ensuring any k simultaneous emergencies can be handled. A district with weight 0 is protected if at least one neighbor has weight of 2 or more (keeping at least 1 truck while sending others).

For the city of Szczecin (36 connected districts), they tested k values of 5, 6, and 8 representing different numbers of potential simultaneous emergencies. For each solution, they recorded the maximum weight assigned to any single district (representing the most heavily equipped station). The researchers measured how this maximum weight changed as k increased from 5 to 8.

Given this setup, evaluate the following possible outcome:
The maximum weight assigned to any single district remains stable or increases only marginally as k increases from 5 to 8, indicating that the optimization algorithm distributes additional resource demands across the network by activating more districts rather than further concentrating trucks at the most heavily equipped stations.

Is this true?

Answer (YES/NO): NO